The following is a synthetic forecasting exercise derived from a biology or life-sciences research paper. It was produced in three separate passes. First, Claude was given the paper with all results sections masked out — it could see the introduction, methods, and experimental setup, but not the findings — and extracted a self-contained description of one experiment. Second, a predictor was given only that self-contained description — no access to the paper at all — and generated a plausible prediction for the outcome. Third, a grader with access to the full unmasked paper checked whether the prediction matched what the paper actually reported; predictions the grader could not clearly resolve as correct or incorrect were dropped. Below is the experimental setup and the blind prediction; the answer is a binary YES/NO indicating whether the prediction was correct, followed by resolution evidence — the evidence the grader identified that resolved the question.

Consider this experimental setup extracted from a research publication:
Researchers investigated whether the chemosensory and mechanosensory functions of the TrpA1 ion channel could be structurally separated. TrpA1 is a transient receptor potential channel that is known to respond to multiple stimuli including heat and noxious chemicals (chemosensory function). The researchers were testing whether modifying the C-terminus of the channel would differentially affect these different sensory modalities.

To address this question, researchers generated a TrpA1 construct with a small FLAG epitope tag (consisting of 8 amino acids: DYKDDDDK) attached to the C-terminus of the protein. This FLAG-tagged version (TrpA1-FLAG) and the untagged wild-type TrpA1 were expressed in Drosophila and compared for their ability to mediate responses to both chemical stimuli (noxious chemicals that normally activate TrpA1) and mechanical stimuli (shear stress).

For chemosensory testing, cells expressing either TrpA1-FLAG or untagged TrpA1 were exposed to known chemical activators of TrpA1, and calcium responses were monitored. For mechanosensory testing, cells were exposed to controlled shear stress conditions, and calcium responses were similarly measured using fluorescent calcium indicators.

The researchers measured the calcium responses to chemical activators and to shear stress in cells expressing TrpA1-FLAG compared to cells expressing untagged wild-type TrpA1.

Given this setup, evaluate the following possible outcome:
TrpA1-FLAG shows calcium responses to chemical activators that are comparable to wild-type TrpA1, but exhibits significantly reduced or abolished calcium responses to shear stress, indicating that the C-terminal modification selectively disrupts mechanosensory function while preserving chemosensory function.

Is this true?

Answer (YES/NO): YES